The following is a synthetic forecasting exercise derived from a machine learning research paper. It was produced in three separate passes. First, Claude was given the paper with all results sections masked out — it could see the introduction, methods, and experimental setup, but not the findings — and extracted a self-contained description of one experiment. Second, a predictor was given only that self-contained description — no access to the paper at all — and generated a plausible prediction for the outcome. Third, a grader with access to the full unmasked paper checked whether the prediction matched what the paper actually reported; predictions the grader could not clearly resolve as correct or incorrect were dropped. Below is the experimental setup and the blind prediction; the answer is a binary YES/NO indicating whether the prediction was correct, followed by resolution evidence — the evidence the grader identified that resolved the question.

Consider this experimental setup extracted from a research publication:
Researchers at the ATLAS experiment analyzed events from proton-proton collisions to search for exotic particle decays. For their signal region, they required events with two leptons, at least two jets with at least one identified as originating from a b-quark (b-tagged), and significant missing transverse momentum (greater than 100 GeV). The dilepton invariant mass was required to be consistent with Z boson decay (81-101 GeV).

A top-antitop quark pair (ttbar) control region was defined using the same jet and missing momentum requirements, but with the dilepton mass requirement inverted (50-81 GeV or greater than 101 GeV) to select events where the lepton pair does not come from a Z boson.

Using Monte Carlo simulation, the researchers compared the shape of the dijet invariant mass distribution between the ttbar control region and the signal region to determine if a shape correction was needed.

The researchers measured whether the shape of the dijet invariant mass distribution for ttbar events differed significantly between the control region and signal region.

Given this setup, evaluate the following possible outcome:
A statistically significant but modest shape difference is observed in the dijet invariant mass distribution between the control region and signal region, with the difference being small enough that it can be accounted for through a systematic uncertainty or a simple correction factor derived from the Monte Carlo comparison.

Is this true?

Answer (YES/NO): NO